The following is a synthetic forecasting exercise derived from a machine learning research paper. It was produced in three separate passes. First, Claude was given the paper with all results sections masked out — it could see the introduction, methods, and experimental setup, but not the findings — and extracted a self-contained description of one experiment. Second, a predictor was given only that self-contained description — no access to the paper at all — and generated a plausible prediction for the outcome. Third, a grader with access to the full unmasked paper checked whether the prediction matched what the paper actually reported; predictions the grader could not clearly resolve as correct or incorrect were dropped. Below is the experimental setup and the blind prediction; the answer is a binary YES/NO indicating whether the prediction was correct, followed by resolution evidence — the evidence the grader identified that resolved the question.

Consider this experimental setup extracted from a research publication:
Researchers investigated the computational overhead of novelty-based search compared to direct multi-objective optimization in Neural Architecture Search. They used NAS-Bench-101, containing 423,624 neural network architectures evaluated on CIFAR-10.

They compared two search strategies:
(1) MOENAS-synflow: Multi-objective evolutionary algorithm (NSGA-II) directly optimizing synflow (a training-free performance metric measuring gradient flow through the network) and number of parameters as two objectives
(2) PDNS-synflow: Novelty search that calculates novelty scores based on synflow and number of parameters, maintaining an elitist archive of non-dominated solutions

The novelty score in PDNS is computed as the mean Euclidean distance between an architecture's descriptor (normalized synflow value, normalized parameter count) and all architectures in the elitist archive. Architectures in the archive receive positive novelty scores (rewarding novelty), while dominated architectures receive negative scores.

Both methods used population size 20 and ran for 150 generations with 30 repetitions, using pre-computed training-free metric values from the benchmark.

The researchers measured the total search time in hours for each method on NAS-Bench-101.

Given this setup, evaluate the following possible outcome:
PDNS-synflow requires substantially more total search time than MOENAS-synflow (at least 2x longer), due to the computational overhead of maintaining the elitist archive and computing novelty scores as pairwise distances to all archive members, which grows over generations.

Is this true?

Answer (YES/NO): YES